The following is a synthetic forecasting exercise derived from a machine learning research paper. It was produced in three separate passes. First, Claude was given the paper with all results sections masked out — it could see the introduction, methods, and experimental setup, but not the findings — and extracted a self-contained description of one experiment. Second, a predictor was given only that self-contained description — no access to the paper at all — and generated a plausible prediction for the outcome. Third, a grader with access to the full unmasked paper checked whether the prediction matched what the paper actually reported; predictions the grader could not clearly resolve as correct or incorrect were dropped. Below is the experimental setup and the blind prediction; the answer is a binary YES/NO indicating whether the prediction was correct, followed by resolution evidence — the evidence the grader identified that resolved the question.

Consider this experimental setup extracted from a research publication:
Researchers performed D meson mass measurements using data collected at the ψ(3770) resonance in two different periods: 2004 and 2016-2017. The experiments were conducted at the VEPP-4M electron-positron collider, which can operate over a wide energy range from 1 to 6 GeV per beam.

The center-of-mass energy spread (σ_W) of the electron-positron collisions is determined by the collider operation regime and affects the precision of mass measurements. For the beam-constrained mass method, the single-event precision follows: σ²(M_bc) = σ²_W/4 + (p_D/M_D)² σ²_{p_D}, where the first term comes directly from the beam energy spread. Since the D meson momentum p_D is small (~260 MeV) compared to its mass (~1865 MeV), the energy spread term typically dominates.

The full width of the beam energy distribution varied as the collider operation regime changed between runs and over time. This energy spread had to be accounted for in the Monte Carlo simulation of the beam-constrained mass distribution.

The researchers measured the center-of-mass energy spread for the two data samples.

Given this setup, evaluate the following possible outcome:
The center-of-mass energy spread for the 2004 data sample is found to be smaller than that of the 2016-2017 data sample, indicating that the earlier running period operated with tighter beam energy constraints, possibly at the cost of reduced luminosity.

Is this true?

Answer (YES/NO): YES